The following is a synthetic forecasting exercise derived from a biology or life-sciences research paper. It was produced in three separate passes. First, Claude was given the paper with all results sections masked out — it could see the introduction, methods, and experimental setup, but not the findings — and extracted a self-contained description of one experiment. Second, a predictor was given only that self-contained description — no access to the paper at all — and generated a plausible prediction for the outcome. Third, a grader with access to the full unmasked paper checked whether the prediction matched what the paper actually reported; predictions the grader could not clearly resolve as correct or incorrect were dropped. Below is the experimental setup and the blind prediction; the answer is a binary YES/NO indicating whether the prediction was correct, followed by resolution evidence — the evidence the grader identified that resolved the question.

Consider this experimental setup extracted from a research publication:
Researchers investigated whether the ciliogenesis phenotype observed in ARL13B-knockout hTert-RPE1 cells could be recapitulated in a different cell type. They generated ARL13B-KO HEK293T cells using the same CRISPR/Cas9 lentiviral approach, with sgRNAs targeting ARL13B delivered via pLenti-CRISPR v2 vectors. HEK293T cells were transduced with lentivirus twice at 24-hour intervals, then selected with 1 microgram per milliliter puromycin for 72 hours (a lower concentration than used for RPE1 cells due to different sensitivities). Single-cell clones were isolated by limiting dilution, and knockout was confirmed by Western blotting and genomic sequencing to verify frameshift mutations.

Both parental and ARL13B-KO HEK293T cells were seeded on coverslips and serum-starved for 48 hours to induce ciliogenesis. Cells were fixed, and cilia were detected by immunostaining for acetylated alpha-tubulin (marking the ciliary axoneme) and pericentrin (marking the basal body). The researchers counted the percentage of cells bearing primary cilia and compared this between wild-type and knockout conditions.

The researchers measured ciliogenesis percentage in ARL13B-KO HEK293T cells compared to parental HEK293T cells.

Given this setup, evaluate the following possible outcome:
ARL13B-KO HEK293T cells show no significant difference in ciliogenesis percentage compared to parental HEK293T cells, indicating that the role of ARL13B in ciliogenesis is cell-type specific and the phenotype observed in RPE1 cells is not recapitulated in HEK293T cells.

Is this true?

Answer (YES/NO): NO